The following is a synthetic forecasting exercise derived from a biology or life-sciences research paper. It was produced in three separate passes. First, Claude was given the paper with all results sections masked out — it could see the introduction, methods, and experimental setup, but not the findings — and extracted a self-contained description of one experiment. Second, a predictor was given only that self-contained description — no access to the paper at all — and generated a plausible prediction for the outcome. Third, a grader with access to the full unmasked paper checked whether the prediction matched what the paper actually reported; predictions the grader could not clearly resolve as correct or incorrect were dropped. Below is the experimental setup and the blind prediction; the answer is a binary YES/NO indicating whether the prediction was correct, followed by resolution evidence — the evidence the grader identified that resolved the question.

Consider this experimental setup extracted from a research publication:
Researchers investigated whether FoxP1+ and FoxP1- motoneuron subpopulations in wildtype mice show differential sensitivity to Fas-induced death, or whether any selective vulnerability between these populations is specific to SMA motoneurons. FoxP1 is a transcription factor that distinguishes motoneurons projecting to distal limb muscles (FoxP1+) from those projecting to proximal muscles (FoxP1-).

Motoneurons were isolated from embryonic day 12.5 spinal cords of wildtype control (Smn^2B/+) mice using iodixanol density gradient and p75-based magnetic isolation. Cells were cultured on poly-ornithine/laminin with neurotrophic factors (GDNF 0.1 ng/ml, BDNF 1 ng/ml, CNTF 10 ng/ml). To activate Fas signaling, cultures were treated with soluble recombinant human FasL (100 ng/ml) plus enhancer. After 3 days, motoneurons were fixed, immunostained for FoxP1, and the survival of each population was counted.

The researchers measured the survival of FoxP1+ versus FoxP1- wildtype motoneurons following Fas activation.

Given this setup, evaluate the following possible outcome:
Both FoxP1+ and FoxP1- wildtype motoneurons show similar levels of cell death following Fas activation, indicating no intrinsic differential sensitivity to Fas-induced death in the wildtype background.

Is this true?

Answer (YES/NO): YES